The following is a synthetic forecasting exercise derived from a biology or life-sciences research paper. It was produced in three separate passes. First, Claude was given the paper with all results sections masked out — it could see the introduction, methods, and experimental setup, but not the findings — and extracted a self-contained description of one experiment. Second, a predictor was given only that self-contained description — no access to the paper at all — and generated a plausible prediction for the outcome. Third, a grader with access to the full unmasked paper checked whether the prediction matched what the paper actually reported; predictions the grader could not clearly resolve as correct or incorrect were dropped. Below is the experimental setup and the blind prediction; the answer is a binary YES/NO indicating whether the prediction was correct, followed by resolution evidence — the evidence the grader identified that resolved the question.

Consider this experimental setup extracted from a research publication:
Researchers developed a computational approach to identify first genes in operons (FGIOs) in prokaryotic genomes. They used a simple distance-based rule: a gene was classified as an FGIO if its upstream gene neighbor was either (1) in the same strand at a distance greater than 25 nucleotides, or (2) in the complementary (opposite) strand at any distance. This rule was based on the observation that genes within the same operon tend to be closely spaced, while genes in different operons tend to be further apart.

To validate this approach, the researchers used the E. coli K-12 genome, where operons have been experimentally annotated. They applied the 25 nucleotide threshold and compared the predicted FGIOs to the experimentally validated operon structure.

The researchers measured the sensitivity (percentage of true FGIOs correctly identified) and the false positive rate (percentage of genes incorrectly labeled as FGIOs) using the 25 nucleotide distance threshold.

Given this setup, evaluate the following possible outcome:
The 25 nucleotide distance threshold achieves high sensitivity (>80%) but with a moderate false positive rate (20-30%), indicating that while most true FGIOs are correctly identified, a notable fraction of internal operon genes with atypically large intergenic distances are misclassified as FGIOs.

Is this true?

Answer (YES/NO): NO